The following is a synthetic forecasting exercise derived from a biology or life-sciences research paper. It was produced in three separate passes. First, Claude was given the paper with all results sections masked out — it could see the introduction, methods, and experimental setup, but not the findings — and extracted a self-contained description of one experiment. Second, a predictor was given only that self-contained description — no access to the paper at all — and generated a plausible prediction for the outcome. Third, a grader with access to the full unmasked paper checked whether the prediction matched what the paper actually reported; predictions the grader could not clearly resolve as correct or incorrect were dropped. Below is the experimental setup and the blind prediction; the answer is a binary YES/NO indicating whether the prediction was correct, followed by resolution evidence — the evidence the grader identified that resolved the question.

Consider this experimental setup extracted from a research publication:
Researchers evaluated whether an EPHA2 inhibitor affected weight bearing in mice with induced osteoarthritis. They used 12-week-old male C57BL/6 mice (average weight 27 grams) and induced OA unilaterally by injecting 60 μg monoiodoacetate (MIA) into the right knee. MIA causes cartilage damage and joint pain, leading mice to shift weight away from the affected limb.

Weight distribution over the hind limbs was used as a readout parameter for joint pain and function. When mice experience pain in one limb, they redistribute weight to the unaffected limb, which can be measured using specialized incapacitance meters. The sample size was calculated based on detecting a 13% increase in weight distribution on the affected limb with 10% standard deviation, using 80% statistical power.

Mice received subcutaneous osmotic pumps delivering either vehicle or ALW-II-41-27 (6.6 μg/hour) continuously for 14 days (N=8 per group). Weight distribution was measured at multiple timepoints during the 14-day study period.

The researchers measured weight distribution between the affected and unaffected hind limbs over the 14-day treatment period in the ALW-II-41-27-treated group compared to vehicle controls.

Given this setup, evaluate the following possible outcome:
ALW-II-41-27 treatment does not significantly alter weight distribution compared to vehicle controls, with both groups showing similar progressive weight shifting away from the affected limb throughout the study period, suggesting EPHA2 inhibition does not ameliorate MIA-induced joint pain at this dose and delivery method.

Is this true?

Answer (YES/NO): YES